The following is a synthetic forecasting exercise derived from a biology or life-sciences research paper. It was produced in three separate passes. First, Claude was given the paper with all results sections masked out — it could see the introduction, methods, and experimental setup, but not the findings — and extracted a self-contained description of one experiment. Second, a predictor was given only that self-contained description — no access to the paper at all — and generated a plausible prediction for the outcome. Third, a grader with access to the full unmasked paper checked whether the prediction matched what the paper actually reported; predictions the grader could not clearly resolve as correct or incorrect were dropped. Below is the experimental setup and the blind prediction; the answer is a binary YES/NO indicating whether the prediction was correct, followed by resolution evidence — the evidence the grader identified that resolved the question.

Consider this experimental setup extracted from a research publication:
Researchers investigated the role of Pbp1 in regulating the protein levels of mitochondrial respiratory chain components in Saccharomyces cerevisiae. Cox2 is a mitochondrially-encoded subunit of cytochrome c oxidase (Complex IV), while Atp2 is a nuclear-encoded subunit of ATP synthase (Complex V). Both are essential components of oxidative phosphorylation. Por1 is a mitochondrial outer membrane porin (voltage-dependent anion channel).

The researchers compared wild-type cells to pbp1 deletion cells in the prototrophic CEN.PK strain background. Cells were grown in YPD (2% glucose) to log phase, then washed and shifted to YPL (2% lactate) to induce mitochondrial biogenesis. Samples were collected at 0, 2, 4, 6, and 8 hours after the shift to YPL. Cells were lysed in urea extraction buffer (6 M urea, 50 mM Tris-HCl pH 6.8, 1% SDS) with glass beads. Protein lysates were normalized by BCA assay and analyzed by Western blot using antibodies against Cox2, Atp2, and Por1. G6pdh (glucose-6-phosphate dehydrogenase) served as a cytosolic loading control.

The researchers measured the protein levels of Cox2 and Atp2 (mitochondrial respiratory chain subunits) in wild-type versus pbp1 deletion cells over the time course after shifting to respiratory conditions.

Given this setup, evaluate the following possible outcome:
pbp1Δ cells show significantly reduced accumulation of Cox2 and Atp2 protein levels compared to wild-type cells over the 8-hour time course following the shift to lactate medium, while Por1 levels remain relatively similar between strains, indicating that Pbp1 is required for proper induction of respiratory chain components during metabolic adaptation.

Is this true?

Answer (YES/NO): NO